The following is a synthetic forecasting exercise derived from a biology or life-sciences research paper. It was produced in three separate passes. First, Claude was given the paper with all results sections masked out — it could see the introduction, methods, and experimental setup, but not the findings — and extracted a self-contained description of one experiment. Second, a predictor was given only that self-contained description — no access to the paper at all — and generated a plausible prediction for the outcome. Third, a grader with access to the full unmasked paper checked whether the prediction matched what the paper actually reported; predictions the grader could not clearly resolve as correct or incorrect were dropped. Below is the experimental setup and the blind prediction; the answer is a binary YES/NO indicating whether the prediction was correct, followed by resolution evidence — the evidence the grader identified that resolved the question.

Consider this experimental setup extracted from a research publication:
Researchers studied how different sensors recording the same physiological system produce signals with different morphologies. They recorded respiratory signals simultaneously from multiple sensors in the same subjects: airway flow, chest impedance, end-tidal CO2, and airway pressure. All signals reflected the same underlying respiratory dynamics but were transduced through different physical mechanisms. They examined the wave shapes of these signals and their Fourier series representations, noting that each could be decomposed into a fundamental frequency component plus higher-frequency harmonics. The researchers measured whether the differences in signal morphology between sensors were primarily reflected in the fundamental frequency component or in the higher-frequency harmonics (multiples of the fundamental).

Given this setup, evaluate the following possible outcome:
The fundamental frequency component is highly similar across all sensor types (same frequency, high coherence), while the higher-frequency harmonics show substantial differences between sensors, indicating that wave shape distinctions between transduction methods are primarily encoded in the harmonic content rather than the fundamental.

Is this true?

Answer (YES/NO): YES